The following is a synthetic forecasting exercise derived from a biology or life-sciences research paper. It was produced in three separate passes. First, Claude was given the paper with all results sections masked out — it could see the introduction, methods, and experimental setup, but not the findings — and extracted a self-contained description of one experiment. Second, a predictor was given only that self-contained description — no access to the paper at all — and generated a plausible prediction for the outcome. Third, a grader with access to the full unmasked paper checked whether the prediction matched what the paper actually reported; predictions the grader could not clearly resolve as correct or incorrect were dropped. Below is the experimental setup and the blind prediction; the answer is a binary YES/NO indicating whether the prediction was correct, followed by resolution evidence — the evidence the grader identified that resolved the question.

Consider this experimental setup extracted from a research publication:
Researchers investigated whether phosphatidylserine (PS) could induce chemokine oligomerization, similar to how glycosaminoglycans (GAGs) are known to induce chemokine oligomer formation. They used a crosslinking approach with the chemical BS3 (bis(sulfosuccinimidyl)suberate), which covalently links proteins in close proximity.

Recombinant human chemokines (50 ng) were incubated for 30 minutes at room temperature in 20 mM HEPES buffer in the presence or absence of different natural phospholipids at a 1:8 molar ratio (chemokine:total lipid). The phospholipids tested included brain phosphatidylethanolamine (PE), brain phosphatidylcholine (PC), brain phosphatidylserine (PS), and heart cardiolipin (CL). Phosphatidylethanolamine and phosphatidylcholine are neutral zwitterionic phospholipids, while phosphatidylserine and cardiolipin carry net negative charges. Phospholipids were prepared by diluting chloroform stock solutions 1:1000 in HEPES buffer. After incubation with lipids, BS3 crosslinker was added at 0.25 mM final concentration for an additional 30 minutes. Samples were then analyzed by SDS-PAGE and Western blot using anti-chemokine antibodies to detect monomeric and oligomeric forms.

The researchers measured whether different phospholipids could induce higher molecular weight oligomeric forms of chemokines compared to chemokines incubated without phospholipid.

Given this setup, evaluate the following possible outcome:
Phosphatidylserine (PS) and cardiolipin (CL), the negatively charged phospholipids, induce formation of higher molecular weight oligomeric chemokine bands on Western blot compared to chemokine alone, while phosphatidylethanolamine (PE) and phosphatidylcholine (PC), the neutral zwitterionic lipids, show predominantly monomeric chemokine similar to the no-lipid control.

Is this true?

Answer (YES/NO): YES